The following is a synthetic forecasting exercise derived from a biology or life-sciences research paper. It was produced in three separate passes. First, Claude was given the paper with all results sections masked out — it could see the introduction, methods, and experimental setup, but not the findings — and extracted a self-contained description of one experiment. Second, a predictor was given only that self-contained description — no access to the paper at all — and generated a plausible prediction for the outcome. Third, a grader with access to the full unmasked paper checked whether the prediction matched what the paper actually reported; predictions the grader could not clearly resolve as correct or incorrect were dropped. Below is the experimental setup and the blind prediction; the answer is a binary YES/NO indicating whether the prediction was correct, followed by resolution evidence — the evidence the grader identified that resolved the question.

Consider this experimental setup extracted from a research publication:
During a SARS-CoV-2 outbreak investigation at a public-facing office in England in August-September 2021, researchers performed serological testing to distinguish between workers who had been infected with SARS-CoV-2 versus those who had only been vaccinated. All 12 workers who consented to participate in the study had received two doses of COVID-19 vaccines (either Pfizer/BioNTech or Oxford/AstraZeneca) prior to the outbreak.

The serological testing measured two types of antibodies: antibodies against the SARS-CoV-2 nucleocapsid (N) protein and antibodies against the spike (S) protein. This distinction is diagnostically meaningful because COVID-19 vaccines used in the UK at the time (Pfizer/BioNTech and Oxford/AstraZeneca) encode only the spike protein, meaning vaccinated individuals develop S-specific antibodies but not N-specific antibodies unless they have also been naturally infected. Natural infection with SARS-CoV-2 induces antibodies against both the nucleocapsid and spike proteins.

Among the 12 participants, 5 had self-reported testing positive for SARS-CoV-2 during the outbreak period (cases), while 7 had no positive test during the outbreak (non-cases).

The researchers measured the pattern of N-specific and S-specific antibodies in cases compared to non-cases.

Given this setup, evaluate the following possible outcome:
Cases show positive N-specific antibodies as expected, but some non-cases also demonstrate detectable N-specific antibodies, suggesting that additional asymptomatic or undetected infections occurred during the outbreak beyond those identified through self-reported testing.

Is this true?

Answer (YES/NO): NO